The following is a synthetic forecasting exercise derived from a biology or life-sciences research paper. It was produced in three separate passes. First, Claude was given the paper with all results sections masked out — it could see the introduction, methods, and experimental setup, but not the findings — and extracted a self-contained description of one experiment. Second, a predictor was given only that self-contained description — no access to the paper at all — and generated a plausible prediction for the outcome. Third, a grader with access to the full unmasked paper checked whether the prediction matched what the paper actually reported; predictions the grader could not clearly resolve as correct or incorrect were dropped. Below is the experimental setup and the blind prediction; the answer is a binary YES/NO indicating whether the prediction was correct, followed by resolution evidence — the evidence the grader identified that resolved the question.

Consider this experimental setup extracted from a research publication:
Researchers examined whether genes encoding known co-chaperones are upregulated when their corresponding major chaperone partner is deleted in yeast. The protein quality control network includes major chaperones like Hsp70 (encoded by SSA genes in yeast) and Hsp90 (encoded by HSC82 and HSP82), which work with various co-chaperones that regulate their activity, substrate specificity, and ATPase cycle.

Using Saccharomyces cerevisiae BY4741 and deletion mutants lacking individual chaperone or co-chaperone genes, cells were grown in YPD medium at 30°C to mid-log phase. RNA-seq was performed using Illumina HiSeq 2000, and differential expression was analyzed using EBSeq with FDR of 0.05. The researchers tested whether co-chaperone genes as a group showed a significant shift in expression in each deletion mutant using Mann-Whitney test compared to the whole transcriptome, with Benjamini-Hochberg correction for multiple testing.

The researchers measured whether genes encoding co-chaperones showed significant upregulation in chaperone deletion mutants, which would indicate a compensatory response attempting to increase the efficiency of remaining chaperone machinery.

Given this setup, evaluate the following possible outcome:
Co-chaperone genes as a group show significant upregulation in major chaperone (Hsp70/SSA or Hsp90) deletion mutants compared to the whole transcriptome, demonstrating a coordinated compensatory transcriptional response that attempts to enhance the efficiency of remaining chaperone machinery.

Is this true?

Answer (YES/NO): NO